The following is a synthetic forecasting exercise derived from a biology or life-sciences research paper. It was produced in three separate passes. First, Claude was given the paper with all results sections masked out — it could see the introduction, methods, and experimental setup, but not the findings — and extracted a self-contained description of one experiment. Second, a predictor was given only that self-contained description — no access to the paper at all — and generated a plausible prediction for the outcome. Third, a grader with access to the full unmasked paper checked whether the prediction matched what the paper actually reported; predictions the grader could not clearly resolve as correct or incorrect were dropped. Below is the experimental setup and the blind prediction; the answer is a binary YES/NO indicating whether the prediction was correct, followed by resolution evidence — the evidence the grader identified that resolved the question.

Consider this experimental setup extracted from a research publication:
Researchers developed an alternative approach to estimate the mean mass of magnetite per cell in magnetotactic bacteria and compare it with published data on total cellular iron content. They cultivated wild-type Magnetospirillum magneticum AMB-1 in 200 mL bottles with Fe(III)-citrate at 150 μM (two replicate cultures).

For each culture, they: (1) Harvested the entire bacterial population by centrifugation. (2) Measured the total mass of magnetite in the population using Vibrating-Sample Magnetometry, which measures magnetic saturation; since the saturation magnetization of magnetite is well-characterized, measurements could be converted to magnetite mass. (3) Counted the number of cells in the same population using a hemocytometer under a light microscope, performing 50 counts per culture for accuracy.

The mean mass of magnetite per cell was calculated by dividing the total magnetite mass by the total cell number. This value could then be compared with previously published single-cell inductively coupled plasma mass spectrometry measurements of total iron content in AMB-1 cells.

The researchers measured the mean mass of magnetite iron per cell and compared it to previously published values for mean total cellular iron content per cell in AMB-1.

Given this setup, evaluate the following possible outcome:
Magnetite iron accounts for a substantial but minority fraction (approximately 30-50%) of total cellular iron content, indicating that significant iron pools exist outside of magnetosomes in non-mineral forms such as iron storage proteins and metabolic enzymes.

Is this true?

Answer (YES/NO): NO